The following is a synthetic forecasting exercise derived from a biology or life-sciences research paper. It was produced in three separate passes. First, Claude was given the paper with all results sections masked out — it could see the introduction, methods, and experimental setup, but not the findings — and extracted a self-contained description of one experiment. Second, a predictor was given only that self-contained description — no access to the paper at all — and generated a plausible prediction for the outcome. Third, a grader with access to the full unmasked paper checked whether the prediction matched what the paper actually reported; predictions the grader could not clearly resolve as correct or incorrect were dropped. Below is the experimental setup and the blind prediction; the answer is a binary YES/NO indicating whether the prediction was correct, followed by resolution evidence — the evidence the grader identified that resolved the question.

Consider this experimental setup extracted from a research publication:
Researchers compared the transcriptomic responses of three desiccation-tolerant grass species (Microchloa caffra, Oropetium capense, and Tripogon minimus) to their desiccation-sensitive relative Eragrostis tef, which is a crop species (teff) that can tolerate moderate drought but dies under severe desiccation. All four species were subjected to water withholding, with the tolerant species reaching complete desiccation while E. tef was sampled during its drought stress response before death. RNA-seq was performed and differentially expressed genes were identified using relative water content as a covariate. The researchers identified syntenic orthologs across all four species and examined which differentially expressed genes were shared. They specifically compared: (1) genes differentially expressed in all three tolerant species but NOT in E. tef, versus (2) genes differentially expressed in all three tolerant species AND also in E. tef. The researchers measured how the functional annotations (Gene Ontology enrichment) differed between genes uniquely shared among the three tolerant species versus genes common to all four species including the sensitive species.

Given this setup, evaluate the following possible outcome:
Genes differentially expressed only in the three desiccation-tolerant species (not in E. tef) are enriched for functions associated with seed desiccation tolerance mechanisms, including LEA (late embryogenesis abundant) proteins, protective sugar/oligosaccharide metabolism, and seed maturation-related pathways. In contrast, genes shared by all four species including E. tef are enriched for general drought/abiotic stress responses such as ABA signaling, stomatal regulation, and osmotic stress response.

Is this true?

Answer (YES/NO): NO